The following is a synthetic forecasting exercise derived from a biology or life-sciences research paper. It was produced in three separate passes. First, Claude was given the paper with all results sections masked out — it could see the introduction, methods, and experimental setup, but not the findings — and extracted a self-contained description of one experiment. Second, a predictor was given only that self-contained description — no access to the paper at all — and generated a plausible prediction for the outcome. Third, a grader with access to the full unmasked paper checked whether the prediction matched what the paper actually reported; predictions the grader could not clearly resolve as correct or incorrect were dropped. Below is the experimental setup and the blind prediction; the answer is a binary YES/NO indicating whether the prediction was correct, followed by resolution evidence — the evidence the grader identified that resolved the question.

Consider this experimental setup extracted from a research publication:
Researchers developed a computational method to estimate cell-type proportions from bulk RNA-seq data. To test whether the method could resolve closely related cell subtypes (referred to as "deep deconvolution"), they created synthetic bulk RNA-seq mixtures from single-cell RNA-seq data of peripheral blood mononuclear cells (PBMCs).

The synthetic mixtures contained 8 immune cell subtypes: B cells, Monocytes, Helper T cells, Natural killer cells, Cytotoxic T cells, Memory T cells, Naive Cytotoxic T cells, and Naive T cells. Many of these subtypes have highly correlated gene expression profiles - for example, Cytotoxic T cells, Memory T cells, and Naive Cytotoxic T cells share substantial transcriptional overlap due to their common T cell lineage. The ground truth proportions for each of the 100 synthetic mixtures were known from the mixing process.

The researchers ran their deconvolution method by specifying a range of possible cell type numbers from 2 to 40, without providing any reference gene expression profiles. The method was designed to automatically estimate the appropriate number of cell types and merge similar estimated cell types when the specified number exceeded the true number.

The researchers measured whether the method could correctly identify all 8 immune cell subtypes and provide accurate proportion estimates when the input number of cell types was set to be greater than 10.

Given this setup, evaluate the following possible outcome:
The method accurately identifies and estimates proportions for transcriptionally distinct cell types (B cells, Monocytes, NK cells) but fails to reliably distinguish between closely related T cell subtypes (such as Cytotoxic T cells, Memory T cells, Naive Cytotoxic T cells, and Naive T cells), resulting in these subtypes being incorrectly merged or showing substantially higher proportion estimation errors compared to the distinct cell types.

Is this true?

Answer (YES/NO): NO